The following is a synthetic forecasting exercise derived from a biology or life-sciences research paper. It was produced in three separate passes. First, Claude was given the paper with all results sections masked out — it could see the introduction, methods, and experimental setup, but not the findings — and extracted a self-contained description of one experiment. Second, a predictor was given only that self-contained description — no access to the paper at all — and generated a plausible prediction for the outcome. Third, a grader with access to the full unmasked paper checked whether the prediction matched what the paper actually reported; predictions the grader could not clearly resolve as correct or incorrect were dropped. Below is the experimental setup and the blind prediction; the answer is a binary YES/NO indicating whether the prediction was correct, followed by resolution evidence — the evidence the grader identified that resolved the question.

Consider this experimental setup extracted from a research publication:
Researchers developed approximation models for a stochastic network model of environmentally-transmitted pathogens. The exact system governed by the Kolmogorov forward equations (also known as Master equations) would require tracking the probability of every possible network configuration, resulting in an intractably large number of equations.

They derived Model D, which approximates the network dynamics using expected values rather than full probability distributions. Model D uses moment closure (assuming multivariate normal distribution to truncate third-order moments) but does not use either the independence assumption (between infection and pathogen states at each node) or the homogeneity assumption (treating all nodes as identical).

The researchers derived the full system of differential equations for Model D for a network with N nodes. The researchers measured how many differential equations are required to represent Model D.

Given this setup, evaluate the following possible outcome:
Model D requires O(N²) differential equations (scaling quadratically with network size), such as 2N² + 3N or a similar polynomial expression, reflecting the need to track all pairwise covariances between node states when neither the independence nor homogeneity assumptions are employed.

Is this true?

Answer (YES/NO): NO